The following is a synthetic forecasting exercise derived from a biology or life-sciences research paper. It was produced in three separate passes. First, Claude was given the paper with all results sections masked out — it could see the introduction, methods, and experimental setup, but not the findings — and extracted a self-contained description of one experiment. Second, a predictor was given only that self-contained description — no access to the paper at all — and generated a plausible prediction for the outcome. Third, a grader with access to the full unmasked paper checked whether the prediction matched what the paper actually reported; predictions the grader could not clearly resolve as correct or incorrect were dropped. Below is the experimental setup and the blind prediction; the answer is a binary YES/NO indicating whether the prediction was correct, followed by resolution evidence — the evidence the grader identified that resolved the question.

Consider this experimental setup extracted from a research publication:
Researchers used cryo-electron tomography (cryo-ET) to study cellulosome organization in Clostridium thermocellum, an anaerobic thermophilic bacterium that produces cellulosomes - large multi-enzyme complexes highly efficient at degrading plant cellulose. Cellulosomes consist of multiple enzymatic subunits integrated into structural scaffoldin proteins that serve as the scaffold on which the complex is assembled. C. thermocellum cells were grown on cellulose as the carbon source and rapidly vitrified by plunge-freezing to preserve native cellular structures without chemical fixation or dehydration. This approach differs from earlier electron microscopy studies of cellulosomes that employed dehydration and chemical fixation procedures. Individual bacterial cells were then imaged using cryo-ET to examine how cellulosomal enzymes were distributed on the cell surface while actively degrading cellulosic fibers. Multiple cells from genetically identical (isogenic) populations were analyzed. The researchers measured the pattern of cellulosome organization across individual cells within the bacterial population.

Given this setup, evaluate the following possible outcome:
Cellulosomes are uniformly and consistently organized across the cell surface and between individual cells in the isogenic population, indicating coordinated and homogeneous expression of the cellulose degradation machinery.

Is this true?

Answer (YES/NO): NO